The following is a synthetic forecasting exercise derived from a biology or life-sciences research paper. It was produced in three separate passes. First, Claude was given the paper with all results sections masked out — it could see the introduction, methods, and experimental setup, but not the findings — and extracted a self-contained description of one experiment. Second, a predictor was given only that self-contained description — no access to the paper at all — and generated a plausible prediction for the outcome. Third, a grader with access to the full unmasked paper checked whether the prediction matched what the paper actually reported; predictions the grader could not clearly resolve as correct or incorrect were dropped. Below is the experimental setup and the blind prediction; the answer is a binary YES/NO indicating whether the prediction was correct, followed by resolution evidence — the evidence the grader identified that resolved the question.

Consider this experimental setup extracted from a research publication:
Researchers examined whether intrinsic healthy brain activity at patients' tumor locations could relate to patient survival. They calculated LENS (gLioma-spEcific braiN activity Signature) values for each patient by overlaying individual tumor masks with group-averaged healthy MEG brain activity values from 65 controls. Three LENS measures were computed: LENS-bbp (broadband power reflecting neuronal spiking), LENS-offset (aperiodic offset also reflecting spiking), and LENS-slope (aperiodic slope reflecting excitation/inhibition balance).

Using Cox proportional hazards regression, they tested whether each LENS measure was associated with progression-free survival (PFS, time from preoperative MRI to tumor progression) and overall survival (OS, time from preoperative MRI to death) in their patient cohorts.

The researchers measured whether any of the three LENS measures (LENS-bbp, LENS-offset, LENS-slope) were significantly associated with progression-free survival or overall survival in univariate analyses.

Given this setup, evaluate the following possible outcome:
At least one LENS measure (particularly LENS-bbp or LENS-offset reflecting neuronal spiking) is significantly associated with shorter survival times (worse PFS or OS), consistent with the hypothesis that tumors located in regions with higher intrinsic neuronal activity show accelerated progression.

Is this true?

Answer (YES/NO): NO